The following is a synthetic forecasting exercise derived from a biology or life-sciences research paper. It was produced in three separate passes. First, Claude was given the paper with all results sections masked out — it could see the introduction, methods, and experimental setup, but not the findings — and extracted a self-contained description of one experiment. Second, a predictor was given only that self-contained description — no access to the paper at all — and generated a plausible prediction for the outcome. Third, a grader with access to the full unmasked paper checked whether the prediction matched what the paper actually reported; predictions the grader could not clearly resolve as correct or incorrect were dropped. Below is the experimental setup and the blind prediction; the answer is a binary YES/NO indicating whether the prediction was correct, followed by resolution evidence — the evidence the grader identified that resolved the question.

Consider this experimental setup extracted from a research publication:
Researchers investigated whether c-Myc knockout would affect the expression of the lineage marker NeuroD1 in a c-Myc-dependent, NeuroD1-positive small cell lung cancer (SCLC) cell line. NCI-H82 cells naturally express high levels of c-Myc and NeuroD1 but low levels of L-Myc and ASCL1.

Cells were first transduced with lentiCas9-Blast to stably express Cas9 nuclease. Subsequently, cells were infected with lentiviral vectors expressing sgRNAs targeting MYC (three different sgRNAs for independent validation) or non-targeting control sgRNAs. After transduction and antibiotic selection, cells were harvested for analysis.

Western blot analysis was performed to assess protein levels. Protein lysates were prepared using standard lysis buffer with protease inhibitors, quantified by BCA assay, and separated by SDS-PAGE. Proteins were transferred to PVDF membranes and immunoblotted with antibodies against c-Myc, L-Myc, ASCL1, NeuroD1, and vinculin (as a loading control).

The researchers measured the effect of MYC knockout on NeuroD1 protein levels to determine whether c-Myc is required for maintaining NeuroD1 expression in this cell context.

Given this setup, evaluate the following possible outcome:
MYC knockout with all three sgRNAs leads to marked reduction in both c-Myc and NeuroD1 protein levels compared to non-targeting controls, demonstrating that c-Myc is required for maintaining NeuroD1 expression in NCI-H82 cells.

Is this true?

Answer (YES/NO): YES